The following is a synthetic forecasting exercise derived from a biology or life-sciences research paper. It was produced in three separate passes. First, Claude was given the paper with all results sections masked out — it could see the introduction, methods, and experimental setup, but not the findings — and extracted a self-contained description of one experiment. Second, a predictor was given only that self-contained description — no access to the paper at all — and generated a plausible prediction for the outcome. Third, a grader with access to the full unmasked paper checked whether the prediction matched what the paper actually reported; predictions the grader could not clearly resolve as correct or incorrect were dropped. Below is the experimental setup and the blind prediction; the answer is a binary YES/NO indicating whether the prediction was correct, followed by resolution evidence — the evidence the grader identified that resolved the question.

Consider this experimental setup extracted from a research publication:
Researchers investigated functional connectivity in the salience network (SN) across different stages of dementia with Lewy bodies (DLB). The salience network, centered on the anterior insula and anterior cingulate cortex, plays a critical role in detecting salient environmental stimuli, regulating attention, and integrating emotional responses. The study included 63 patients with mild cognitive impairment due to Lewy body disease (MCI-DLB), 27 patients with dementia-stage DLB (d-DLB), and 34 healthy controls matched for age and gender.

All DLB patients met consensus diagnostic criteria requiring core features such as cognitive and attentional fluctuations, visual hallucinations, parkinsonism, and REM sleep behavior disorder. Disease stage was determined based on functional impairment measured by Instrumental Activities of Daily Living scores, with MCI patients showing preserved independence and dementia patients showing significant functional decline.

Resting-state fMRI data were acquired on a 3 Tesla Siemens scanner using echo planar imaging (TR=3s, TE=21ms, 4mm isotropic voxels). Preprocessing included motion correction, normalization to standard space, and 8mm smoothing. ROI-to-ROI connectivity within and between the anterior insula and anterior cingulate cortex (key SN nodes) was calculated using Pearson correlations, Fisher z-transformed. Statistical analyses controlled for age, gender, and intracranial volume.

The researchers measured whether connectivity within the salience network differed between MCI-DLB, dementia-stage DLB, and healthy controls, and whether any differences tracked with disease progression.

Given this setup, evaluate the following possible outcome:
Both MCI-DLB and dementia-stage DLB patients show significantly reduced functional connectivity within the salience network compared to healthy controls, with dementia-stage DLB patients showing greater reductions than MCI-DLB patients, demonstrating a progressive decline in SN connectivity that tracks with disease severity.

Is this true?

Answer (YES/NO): NO